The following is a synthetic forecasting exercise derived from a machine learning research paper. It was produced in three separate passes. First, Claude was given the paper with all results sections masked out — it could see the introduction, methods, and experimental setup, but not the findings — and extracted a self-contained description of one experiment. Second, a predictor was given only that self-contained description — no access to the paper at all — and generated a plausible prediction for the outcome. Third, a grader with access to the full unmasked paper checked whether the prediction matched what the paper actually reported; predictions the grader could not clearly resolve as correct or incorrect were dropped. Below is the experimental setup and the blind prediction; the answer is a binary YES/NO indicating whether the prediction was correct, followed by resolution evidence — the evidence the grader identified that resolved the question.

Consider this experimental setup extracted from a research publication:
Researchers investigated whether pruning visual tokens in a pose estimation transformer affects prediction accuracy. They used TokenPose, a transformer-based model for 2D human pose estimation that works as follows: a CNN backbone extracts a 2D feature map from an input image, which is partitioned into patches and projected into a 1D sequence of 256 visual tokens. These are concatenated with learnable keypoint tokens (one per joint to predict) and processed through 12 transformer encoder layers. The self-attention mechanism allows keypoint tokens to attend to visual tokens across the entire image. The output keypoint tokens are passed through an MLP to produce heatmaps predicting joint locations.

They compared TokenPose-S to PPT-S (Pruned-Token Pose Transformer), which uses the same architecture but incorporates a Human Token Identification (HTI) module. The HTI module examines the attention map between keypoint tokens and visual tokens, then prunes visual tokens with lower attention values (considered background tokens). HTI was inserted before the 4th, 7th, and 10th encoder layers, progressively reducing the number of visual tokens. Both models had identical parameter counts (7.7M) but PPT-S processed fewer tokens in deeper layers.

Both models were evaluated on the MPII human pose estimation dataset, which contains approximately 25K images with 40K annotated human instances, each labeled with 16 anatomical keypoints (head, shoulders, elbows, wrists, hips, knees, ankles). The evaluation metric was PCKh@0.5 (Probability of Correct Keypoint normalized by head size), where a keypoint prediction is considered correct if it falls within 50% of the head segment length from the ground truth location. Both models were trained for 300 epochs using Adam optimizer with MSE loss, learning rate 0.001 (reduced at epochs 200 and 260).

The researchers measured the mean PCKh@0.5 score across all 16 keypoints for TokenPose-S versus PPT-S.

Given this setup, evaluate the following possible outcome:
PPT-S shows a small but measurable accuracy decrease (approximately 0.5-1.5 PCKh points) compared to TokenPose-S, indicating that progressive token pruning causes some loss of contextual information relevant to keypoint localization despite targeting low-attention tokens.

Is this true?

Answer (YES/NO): NO